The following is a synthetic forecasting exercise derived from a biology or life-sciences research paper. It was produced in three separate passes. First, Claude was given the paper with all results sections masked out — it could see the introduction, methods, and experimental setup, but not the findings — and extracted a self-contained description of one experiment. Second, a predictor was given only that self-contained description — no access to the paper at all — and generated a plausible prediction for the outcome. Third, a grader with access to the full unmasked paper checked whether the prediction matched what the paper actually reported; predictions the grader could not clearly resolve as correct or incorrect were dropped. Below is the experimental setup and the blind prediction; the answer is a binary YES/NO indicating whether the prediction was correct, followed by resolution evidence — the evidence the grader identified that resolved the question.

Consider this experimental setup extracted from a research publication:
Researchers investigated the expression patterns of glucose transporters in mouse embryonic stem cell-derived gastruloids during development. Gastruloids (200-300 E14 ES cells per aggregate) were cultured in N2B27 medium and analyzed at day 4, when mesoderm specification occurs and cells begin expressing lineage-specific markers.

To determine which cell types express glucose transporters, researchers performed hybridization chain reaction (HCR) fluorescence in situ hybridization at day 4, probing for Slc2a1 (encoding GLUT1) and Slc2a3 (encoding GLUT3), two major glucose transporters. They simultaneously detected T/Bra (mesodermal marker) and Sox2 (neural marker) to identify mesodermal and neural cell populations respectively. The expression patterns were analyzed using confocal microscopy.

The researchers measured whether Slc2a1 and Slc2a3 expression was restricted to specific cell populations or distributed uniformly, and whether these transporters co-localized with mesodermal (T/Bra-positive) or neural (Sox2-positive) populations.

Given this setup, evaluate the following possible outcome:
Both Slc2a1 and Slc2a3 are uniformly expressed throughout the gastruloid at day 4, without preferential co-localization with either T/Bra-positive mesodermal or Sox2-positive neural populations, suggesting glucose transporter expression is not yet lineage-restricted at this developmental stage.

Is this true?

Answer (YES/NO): NO